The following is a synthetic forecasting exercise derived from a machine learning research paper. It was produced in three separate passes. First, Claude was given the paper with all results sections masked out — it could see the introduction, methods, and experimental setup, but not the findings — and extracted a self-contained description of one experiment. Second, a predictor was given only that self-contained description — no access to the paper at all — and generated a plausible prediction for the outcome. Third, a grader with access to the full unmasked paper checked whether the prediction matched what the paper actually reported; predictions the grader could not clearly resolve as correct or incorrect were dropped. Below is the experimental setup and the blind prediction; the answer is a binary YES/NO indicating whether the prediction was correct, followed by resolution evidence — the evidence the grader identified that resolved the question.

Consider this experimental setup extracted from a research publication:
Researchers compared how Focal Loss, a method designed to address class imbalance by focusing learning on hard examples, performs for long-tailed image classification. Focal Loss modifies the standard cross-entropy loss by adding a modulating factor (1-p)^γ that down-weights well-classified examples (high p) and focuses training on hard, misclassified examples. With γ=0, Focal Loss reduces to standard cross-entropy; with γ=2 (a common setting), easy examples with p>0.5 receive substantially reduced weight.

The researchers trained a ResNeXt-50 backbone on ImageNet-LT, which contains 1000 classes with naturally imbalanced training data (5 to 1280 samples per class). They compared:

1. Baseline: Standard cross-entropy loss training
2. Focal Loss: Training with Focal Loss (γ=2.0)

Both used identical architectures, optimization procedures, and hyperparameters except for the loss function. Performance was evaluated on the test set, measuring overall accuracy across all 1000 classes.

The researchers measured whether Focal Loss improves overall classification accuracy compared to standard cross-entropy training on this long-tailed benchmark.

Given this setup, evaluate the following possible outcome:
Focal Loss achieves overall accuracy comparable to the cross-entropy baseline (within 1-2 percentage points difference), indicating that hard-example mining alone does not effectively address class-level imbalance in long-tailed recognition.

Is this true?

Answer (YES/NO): YES